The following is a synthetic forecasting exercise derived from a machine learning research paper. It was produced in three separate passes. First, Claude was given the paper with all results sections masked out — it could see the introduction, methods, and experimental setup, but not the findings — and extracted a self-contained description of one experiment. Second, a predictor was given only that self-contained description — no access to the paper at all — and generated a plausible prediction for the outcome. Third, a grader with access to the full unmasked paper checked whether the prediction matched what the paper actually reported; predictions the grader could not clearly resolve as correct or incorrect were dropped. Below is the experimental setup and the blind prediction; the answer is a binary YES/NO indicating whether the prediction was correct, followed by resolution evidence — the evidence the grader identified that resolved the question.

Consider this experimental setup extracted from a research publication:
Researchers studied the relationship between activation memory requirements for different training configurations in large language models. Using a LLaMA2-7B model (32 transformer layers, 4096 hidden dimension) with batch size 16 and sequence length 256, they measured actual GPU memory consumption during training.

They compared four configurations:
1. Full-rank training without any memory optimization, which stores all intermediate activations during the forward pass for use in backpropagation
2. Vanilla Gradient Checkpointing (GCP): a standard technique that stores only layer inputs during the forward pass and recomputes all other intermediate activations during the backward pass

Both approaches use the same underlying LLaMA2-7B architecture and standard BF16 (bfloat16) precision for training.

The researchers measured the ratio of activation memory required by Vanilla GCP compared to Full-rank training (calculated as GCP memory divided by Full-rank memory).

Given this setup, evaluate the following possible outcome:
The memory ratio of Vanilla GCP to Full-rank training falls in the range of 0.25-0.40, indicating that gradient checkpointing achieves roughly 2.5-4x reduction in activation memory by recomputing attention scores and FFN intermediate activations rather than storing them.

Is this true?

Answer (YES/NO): NO